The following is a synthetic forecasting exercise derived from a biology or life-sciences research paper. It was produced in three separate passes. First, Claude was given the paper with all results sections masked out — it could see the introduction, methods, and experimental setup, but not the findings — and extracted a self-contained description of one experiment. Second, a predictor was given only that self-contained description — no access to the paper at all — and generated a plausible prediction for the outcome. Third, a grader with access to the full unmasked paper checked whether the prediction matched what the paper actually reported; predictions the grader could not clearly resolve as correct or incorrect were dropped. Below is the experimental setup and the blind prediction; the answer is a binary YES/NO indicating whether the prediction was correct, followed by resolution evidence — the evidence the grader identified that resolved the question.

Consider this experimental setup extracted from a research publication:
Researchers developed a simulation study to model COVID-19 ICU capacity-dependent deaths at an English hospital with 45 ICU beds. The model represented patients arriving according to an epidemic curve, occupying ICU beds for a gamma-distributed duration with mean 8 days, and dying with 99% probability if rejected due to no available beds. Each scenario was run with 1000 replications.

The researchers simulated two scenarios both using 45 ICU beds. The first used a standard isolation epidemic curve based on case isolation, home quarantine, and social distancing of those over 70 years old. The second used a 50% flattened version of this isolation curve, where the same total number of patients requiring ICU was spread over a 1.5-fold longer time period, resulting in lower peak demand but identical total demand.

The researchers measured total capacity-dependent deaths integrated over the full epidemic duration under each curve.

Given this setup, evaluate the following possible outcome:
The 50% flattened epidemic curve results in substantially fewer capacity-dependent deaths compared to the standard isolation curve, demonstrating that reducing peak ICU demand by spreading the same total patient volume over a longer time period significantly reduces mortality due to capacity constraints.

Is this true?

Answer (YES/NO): NO